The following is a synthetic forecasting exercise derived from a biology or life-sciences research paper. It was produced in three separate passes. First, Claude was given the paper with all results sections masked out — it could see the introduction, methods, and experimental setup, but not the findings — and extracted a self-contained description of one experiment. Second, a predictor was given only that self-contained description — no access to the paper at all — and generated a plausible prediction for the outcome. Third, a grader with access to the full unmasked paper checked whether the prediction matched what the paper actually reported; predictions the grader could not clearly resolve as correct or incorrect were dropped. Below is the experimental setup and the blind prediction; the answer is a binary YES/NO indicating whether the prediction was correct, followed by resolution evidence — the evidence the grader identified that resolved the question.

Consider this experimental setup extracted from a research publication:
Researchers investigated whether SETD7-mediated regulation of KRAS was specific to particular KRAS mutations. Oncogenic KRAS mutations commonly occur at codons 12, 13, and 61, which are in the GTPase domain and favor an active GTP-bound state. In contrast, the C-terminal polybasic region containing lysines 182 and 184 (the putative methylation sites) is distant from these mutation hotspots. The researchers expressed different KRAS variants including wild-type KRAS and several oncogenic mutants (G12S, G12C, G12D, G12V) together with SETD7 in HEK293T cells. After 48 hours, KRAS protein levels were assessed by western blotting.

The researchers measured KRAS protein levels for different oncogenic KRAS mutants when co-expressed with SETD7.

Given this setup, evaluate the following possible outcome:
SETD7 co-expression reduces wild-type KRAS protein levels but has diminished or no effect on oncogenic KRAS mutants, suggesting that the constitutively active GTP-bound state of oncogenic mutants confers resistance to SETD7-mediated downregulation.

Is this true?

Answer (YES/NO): NO